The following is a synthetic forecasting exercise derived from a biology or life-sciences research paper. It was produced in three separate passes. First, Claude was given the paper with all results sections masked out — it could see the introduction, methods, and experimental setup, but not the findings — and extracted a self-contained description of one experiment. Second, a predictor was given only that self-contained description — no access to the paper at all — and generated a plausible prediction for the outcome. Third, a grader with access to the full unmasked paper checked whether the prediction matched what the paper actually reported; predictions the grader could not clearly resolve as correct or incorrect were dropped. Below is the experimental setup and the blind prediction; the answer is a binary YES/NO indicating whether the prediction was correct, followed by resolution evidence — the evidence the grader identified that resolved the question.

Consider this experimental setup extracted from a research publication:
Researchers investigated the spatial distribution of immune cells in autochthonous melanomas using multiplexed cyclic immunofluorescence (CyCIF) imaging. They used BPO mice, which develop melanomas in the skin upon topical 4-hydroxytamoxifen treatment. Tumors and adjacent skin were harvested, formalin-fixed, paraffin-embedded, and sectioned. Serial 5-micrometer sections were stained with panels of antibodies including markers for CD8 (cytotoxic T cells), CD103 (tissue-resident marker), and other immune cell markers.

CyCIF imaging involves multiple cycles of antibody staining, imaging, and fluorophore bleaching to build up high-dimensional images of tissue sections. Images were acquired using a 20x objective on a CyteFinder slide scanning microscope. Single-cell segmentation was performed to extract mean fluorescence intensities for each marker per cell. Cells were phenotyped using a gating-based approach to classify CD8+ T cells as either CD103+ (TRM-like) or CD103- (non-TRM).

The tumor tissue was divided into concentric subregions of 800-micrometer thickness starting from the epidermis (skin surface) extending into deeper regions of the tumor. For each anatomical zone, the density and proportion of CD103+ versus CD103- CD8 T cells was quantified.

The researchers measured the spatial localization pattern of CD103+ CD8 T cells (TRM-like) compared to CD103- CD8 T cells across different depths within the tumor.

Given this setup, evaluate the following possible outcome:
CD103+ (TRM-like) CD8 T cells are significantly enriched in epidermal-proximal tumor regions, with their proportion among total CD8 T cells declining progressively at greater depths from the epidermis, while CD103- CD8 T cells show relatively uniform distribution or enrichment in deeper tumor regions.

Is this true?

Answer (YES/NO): NO